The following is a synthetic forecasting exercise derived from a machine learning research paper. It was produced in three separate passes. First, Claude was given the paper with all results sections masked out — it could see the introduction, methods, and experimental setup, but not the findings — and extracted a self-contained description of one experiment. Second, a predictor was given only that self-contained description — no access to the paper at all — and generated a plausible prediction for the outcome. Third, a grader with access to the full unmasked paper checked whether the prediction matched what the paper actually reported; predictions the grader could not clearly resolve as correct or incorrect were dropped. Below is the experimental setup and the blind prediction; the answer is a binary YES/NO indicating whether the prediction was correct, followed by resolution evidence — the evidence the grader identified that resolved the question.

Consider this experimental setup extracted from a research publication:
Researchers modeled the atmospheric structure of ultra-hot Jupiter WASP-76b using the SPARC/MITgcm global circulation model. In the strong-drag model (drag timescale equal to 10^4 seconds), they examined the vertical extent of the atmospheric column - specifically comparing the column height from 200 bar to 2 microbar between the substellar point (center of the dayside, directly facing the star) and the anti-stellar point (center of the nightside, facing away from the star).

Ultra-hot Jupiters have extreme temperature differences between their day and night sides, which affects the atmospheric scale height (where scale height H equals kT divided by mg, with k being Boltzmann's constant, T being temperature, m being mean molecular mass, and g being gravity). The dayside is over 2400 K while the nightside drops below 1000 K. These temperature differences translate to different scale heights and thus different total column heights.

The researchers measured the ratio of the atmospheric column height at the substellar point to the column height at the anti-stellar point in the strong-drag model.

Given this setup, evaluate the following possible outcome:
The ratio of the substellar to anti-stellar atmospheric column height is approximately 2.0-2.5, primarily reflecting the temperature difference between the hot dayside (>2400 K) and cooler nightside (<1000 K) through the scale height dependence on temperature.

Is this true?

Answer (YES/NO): YES